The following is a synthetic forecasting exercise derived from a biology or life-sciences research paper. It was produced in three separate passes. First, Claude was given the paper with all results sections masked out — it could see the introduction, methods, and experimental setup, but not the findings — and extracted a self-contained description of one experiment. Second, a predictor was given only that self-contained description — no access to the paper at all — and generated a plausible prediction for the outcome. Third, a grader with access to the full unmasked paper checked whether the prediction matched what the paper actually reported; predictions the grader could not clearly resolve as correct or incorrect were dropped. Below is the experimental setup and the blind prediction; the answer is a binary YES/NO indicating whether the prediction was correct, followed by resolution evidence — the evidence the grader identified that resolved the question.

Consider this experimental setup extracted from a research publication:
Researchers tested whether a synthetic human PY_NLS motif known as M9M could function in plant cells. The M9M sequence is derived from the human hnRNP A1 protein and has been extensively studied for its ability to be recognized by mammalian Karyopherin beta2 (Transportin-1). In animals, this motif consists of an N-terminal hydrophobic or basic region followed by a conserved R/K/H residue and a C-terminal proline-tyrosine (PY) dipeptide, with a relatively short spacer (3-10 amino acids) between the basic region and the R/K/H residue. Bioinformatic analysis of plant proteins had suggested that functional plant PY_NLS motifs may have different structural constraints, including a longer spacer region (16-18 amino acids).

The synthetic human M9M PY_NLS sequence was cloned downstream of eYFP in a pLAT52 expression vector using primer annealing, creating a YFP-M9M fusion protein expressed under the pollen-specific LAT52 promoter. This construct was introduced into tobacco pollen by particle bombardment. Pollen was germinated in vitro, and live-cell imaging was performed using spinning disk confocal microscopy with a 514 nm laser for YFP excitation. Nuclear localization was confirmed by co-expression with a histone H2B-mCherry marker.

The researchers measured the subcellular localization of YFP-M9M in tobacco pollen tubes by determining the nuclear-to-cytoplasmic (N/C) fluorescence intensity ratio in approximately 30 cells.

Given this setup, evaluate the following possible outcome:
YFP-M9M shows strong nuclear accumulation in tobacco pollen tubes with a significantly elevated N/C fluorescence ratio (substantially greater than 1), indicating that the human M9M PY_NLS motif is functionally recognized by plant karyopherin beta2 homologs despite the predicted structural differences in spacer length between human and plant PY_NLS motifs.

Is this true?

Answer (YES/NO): YES